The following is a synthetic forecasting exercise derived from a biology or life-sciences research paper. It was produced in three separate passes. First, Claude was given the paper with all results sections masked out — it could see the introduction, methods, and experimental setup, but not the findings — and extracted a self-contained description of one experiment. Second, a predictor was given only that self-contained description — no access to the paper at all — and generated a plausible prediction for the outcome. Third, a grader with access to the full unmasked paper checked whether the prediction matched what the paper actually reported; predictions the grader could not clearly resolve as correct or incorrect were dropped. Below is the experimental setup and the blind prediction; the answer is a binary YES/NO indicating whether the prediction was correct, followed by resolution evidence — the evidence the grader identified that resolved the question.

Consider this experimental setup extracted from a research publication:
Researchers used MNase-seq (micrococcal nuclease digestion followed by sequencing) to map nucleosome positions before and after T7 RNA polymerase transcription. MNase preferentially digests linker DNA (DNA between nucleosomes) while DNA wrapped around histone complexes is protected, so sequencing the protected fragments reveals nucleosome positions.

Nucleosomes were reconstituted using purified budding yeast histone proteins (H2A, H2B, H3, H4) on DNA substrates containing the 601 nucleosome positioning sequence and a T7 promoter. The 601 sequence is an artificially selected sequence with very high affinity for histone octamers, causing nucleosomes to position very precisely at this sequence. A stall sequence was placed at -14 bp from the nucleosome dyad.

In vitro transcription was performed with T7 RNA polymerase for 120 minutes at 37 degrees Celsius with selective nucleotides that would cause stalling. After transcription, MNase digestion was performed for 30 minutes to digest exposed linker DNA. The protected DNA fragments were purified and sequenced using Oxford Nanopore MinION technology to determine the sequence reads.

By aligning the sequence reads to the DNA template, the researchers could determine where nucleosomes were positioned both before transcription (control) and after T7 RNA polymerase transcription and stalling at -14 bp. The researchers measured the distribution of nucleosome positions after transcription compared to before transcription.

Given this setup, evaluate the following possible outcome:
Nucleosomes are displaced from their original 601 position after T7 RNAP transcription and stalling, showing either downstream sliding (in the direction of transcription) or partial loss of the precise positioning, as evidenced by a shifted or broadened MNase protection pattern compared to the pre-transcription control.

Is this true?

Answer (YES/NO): YES